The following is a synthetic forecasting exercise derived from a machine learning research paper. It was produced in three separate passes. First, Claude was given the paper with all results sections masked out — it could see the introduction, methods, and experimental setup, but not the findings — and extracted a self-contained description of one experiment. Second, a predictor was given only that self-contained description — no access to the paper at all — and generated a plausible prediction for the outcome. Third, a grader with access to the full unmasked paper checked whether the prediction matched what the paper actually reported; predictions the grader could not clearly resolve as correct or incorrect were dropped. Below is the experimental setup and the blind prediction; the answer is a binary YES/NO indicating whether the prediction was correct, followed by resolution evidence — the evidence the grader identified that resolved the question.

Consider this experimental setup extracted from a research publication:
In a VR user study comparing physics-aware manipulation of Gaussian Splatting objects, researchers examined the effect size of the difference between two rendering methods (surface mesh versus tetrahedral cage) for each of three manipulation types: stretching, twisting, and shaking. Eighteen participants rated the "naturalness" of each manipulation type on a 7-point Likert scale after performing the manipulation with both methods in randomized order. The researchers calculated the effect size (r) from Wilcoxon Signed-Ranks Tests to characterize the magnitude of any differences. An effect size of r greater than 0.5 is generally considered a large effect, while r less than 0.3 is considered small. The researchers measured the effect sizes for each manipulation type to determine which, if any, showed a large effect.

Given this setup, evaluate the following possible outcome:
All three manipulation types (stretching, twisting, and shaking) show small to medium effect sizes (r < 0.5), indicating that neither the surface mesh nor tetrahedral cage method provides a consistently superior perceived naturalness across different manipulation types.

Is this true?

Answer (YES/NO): NO